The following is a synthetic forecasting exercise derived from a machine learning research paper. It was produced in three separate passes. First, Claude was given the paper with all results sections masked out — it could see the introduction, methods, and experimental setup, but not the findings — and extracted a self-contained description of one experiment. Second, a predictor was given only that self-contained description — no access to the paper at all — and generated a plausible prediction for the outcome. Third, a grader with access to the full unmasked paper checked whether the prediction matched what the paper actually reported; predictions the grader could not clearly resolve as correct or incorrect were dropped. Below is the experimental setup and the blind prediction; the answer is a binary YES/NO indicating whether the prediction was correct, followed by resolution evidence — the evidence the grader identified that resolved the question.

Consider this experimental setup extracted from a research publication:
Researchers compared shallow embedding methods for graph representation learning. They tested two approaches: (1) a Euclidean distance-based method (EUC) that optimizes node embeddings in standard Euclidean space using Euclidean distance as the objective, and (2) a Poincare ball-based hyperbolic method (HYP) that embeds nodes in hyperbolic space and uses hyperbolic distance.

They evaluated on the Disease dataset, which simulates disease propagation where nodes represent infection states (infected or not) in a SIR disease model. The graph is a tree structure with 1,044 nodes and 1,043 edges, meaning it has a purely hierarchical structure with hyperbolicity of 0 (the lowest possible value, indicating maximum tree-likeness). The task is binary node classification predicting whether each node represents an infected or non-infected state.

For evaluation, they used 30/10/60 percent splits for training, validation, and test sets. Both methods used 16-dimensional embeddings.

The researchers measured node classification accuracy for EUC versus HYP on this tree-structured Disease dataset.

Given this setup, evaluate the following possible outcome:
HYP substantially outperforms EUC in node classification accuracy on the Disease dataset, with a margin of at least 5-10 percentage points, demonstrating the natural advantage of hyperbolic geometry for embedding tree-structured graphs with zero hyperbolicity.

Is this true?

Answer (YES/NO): YES